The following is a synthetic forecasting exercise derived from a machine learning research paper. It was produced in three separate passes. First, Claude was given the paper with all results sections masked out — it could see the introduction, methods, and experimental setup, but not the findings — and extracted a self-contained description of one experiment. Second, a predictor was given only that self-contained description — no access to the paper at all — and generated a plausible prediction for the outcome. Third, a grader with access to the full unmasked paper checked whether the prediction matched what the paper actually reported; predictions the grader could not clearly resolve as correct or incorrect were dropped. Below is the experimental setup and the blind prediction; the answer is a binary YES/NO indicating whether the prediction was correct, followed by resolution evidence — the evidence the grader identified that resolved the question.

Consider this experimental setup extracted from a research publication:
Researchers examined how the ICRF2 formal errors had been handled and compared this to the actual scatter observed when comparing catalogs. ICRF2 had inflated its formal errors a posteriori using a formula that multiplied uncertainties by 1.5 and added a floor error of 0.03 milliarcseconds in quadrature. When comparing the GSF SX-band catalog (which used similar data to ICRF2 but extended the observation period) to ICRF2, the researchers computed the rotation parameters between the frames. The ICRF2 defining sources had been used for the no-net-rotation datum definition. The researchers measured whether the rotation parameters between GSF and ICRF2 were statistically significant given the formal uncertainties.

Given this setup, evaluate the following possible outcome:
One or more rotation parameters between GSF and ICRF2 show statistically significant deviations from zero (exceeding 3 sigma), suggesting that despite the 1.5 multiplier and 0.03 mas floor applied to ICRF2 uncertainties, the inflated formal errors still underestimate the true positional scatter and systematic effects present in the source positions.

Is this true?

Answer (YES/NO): NO